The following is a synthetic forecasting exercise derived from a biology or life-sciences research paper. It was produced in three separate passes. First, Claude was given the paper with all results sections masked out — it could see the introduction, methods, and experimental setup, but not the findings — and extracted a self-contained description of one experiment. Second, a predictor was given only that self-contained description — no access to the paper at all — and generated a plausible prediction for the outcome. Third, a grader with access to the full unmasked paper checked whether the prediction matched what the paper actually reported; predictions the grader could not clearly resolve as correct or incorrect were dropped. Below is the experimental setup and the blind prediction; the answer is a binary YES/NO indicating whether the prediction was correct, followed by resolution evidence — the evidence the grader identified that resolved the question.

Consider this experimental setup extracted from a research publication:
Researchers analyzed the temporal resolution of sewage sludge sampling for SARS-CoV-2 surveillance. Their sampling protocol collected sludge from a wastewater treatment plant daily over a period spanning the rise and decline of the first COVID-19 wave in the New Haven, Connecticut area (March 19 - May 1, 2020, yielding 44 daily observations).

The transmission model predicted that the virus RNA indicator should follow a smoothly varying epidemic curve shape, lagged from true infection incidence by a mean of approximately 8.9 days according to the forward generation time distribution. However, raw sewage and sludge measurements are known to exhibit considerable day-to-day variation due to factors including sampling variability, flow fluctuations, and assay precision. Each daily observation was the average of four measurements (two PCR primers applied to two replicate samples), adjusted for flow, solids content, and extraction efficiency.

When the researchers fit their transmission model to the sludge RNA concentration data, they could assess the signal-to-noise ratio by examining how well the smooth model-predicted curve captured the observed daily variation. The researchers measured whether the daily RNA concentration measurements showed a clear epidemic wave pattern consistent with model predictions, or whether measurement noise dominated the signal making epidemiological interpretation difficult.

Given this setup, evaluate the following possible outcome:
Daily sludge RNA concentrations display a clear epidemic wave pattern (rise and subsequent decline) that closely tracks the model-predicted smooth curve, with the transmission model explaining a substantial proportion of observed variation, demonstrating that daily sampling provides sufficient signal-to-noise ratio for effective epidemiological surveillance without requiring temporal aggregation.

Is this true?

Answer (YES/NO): NO